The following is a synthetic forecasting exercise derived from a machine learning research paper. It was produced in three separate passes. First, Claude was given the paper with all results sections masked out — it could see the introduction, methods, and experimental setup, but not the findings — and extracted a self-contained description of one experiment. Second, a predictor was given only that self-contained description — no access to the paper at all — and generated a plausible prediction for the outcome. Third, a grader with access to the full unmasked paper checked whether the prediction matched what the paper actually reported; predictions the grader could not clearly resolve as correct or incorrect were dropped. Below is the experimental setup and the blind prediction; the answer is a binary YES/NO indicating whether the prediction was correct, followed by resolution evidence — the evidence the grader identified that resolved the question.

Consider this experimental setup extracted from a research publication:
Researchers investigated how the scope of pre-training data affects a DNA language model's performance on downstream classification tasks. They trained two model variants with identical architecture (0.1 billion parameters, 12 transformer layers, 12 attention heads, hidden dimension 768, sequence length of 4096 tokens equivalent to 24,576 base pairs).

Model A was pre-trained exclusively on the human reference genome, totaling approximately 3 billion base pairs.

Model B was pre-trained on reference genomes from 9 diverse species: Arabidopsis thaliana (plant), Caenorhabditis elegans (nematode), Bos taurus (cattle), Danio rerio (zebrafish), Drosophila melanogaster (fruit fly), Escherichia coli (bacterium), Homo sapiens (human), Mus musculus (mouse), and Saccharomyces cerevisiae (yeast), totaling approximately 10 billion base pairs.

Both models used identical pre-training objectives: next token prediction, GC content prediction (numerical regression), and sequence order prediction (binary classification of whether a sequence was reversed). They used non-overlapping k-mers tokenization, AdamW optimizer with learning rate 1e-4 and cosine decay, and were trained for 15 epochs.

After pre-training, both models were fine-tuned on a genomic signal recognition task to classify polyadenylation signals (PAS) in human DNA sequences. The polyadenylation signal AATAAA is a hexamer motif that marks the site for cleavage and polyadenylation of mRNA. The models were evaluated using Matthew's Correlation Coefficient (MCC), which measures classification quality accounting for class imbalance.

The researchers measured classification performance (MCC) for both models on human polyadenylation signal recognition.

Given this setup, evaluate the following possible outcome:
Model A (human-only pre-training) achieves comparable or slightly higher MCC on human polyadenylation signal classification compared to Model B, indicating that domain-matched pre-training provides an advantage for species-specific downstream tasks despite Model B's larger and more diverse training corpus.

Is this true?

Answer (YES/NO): NO